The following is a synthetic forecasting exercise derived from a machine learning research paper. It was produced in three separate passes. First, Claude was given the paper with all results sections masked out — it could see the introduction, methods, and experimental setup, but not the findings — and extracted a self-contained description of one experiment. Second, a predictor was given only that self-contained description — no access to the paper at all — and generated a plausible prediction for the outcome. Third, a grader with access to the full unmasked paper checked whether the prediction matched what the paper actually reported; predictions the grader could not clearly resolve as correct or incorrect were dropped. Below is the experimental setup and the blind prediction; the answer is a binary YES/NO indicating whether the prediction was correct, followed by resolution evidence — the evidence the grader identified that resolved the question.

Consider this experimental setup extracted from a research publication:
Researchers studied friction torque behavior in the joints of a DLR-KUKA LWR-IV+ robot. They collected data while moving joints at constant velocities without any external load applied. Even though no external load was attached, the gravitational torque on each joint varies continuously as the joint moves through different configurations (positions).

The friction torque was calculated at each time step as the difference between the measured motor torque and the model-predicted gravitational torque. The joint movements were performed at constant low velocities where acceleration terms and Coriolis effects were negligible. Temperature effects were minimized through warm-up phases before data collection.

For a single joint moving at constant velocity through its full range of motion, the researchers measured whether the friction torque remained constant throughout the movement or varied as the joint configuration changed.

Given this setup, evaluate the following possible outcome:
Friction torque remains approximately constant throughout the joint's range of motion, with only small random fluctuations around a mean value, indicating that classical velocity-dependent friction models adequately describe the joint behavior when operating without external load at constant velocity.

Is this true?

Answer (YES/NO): NO